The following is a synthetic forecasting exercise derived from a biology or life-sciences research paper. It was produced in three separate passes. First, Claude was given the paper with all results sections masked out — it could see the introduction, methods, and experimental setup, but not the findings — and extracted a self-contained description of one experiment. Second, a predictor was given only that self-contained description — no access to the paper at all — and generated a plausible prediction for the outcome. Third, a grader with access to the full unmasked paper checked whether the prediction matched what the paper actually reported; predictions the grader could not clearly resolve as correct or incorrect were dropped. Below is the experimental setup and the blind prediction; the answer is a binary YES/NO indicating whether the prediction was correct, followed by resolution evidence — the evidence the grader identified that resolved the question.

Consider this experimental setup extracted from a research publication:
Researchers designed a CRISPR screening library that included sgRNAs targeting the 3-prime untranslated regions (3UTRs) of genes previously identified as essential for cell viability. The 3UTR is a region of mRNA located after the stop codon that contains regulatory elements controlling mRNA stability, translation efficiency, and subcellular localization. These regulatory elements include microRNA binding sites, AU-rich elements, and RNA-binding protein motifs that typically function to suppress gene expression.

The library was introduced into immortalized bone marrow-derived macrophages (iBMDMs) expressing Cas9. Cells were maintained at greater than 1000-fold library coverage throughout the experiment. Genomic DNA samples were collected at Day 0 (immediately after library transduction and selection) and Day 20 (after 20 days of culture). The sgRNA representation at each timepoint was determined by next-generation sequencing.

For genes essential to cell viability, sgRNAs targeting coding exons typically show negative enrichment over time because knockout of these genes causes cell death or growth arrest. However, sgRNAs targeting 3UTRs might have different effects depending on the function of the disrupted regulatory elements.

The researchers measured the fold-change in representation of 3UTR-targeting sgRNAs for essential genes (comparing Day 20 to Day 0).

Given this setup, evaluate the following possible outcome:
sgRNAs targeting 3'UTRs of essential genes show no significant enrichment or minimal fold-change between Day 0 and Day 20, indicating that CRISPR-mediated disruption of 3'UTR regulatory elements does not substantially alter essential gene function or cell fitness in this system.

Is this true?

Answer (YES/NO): NO